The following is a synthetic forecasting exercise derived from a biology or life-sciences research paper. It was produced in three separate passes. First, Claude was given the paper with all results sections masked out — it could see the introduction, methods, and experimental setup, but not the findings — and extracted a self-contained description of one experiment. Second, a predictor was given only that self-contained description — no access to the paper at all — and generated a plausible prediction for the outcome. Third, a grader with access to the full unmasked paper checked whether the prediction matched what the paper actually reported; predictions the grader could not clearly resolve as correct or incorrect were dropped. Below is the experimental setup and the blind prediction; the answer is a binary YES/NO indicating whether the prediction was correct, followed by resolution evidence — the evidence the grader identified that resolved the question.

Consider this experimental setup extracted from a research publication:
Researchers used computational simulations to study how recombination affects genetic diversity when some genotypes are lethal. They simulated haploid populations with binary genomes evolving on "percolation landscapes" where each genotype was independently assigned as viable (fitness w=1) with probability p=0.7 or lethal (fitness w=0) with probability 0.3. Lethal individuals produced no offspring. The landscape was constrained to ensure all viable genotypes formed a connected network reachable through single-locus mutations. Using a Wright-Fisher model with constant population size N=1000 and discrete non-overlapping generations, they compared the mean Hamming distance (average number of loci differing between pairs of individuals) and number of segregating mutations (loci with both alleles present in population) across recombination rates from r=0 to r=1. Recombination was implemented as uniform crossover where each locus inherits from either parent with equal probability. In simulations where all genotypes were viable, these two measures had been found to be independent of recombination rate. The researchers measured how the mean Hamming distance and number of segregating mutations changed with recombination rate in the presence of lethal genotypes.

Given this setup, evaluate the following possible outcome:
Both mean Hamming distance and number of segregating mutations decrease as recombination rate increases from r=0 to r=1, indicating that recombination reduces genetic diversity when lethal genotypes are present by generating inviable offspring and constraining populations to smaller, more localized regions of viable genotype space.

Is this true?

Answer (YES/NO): YES